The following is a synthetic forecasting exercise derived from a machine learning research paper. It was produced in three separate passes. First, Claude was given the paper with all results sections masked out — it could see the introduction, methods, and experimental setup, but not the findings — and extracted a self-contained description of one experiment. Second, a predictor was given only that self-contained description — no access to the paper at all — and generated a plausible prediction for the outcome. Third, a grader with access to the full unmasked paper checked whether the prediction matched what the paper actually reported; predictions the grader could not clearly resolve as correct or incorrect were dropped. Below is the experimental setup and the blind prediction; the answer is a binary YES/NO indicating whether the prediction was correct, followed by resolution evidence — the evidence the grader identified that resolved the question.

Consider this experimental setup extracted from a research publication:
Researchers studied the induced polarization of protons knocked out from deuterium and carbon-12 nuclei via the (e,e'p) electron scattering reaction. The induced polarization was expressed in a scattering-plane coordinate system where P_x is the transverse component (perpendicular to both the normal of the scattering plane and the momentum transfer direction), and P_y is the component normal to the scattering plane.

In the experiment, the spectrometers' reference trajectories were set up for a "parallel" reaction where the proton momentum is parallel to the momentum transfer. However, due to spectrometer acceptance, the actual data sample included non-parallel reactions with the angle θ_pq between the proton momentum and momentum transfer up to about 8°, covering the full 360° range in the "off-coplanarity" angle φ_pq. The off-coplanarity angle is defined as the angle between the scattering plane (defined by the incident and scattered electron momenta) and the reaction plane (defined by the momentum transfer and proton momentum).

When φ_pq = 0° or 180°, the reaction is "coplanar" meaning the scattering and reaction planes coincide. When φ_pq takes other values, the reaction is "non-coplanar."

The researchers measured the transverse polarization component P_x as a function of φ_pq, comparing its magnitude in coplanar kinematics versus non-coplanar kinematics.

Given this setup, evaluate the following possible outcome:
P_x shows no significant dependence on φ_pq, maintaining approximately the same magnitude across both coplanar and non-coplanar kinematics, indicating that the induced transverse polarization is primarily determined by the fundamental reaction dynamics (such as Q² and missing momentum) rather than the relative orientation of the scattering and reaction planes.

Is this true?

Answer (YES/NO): NO